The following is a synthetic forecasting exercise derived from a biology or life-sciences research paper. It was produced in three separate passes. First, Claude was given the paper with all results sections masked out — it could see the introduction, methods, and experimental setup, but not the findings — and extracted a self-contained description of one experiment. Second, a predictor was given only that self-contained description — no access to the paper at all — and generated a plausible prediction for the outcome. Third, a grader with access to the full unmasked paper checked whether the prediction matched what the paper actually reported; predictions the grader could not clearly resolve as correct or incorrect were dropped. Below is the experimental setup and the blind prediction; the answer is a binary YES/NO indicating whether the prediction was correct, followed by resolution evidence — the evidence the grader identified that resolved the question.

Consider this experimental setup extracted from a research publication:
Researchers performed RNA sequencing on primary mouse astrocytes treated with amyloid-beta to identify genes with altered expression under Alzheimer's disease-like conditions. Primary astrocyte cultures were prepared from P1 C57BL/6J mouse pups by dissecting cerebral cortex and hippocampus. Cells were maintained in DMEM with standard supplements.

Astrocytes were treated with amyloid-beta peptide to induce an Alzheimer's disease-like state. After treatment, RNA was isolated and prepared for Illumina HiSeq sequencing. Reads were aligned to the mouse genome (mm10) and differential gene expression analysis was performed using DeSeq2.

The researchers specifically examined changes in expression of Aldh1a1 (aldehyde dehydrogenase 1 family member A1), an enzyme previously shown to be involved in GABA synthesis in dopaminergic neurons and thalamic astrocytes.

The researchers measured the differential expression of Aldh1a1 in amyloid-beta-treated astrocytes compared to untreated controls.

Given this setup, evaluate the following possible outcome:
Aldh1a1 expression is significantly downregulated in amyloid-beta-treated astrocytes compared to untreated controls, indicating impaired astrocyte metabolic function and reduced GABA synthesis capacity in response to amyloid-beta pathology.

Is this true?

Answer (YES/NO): NO